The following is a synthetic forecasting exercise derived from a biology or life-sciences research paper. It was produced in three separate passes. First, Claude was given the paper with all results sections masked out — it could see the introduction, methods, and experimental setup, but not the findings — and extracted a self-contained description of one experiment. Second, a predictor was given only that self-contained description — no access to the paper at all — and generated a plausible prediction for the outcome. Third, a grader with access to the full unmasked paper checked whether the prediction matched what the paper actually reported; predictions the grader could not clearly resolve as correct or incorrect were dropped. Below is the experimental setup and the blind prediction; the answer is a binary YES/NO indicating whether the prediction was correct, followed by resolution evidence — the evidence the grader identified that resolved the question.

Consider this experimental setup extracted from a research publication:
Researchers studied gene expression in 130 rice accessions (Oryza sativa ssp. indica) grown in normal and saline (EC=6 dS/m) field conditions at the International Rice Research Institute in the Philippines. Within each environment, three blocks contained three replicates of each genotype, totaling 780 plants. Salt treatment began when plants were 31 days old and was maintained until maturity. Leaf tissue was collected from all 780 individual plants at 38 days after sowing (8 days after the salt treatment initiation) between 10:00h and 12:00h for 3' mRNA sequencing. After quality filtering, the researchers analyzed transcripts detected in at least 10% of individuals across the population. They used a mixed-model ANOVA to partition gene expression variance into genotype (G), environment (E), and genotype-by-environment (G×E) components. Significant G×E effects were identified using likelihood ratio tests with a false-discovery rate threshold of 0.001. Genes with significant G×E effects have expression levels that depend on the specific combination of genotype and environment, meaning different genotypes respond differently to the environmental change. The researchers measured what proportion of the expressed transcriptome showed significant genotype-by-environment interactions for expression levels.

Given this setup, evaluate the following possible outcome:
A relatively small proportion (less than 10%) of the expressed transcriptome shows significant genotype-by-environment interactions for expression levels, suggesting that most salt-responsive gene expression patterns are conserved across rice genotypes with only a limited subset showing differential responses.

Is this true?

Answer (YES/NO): NO